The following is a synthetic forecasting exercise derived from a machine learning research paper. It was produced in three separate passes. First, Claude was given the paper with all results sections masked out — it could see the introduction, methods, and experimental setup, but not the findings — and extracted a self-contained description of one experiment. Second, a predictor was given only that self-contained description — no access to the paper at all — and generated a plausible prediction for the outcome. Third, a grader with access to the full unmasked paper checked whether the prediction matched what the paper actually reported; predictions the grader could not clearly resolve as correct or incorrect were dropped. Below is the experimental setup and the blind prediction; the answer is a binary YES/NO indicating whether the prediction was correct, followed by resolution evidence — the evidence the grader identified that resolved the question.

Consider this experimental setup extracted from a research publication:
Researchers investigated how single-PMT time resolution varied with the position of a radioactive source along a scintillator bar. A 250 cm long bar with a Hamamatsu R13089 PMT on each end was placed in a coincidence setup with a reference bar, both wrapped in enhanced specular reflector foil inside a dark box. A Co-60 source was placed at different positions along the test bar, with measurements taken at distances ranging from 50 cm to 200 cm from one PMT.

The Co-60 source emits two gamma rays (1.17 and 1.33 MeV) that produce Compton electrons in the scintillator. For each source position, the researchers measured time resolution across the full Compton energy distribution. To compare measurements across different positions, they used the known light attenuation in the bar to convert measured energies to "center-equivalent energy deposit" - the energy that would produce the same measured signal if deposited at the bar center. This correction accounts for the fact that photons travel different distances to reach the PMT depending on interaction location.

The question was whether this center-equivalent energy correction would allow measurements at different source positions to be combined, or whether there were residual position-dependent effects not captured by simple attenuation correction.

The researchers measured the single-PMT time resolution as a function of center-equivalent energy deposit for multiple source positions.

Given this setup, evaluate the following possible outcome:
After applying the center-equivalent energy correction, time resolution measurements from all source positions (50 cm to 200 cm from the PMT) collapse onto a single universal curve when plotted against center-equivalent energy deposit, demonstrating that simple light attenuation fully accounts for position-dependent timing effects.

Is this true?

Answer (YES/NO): YES